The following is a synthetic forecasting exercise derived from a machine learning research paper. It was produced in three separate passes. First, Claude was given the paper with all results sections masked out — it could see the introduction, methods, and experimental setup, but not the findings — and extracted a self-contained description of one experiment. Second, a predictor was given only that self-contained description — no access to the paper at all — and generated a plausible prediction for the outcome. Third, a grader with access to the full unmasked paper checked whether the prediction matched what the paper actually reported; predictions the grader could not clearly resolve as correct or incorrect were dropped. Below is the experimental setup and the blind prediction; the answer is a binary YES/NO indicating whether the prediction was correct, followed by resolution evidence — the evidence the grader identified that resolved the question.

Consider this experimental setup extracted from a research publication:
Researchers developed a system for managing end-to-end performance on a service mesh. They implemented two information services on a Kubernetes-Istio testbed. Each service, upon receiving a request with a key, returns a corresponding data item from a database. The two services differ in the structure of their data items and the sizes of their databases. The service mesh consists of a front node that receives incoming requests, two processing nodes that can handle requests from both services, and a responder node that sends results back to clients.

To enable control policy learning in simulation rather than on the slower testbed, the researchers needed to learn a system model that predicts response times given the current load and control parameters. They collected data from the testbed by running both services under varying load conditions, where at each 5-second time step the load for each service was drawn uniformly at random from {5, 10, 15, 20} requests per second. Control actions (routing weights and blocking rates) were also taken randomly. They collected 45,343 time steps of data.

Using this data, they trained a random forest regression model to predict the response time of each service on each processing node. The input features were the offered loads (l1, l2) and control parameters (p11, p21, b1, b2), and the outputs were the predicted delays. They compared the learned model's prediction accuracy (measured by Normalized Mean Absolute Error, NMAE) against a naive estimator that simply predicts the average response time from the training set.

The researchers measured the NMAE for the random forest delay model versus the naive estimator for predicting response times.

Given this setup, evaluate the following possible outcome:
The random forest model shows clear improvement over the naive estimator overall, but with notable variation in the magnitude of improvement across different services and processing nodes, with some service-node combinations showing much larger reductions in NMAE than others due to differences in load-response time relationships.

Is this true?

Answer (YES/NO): NO